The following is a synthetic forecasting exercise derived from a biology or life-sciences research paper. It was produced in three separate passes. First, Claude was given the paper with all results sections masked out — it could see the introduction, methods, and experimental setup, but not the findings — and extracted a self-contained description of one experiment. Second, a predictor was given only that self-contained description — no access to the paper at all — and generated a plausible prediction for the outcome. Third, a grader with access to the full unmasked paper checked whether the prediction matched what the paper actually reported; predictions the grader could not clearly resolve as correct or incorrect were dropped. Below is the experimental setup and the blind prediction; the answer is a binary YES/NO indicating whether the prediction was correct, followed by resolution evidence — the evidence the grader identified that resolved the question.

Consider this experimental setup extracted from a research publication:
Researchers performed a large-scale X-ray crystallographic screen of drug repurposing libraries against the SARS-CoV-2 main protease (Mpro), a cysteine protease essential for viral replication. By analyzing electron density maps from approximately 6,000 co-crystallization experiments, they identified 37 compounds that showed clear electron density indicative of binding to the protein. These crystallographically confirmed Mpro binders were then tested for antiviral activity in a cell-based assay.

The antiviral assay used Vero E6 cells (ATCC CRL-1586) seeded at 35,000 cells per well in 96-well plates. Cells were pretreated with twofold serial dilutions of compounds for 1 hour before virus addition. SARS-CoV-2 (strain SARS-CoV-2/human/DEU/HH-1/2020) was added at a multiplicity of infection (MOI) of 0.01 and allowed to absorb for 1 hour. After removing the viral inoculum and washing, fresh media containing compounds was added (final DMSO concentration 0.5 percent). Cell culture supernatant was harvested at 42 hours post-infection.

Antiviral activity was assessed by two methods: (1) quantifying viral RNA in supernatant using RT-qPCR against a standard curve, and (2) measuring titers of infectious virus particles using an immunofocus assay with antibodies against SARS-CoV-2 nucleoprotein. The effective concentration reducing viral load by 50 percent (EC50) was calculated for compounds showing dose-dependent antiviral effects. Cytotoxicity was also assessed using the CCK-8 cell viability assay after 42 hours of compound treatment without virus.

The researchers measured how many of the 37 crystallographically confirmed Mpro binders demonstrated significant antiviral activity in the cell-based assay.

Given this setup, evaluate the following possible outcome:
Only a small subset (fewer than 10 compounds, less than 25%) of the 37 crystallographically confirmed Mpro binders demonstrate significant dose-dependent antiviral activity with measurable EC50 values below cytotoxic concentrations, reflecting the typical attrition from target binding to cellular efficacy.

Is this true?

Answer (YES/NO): YES